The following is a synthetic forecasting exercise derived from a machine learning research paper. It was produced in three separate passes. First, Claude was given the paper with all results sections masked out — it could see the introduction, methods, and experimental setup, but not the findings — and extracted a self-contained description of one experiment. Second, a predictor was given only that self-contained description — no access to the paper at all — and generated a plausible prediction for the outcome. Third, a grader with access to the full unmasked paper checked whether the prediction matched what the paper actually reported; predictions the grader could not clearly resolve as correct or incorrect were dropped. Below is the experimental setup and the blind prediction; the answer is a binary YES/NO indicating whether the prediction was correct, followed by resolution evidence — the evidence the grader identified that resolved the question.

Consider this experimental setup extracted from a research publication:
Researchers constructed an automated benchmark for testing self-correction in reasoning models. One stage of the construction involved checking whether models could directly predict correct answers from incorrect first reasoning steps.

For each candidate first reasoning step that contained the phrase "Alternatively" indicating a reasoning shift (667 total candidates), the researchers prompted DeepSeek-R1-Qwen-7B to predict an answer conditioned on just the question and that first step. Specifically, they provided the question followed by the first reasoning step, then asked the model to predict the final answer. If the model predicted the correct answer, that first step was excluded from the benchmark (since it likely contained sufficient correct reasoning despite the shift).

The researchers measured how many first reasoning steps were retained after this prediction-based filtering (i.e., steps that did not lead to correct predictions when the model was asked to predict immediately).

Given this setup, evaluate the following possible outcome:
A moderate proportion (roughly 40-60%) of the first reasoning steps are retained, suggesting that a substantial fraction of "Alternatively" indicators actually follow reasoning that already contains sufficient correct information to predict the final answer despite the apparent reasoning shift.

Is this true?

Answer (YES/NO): NO